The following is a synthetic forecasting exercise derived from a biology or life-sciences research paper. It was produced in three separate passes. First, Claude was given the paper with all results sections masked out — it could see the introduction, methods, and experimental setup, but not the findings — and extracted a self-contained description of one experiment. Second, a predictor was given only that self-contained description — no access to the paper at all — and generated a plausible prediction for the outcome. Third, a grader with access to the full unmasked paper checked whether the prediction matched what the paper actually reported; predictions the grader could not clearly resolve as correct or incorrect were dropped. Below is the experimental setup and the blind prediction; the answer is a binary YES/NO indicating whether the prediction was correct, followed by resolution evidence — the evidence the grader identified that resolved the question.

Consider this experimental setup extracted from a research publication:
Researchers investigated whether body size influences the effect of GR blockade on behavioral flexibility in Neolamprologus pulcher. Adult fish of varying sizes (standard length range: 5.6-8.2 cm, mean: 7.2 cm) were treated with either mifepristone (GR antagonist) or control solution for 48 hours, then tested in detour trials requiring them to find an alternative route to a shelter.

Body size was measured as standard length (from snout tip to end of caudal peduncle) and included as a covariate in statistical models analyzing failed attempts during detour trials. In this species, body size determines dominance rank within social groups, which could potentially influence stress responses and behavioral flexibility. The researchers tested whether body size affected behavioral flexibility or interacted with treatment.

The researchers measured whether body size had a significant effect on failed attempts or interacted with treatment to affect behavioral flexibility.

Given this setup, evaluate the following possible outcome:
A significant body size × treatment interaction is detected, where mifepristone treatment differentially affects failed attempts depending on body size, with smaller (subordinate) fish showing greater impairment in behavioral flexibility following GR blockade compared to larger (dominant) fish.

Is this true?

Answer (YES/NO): NO